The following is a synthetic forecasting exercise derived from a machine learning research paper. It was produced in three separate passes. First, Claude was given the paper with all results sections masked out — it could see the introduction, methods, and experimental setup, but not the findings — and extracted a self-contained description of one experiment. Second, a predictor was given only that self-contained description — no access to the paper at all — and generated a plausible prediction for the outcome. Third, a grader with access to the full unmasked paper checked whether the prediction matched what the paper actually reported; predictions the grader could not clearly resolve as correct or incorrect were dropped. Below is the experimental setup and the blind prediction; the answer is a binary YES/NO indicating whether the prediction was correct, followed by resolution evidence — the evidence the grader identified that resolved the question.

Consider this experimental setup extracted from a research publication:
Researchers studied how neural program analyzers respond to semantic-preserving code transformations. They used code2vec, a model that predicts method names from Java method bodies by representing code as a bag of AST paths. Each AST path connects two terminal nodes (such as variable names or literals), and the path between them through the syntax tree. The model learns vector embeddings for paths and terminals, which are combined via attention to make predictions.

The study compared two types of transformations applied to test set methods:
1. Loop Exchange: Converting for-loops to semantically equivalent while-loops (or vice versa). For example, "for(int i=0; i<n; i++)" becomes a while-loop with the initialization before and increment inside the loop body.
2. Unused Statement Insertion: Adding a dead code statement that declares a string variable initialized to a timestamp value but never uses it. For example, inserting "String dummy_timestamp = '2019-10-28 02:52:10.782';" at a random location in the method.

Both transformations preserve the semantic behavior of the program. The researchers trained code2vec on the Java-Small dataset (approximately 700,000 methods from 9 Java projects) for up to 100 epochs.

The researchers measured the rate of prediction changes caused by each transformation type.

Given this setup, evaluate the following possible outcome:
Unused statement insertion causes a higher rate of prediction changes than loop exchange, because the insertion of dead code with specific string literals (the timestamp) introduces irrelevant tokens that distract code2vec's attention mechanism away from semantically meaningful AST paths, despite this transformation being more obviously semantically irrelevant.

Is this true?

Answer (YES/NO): NO